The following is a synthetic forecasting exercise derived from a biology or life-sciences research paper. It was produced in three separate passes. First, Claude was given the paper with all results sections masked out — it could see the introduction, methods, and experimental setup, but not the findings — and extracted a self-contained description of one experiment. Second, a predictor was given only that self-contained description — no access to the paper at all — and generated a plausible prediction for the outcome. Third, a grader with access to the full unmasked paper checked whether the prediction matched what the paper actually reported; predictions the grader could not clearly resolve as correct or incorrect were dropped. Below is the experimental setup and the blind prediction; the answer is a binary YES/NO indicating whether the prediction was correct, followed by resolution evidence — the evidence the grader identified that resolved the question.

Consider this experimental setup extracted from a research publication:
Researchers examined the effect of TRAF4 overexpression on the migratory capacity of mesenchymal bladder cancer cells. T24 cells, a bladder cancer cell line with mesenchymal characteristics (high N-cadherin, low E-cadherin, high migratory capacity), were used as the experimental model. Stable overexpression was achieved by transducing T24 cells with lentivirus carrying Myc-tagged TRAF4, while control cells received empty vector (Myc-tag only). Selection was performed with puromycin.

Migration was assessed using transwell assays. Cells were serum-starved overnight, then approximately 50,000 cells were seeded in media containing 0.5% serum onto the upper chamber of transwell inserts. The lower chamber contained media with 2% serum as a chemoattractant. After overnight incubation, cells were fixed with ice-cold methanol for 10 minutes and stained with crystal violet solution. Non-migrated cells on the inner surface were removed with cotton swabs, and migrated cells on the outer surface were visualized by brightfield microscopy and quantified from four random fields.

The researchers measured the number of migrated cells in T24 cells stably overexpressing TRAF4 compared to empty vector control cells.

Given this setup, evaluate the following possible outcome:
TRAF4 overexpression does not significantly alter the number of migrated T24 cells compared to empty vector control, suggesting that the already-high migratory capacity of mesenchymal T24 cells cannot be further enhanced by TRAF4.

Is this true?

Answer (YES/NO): NO